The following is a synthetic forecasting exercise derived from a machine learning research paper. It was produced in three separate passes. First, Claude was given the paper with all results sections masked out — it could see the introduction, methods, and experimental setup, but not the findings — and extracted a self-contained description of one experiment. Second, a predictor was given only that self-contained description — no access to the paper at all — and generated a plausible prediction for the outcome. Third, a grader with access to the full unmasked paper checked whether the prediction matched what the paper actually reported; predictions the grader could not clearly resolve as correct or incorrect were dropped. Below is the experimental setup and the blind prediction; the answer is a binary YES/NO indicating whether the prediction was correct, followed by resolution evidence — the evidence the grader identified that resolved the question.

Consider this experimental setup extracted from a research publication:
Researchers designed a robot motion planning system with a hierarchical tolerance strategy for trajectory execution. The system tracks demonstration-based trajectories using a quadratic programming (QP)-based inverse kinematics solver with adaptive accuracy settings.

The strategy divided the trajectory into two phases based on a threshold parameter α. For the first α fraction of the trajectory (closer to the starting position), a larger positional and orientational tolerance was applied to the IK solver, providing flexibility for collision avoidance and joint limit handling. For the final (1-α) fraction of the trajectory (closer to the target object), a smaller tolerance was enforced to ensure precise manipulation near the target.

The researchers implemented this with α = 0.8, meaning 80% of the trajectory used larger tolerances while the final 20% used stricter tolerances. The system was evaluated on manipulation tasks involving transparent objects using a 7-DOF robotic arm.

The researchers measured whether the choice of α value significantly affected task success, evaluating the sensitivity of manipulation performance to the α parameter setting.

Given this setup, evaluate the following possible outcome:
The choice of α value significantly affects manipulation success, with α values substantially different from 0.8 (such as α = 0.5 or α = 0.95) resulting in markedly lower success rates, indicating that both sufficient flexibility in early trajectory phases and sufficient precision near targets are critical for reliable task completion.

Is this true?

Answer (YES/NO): NO